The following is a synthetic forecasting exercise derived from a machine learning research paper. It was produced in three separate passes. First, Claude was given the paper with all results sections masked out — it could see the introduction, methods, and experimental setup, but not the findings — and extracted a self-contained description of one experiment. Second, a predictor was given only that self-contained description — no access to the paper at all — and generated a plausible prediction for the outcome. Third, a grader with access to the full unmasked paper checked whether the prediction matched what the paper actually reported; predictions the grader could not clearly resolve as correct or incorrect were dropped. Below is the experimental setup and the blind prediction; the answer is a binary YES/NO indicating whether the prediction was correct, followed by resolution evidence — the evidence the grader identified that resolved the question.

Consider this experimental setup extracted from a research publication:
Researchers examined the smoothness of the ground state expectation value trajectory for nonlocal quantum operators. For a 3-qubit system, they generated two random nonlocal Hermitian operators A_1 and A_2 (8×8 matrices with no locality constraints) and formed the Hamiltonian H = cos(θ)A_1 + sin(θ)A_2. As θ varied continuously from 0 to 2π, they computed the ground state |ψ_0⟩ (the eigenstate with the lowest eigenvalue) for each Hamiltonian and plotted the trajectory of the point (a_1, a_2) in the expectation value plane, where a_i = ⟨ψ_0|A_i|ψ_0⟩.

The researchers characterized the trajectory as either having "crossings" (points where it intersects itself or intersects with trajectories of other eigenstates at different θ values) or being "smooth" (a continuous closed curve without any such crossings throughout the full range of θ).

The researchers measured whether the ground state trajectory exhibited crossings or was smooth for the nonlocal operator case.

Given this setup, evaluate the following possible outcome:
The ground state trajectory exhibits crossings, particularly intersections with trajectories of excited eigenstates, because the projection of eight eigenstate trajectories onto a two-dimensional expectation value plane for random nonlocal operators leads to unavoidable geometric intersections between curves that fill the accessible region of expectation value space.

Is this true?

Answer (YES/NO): NO